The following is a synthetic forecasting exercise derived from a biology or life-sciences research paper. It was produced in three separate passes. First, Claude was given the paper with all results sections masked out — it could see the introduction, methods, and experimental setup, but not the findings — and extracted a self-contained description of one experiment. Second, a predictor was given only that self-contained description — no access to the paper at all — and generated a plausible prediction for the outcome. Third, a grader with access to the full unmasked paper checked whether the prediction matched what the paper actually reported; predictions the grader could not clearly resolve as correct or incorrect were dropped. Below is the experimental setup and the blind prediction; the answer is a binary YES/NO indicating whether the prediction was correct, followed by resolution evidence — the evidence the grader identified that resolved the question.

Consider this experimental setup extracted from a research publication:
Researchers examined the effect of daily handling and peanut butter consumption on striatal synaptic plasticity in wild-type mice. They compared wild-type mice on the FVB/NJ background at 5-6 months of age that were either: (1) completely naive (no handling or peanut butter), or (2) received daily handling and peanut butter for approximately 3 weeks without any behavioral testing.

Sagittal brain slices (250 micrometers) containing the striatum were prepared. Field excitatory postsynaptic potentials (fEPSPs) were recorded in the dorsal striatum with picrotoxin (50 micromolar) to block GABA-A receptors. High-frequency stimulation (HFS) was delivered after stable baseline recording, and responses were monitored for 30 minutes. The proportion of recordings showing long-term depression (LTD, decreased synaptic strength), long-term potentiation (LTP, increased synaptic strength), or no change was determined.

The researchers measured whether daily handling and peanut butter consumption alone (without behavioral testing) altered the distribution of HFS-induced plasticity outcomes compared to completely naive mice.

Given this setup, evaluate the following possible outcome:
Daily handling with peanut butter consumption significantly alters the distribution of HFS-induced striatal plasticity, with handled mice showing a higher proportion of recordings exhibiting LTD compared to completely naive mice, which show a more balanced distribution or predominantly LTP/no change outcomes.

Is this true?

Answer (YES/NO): NO